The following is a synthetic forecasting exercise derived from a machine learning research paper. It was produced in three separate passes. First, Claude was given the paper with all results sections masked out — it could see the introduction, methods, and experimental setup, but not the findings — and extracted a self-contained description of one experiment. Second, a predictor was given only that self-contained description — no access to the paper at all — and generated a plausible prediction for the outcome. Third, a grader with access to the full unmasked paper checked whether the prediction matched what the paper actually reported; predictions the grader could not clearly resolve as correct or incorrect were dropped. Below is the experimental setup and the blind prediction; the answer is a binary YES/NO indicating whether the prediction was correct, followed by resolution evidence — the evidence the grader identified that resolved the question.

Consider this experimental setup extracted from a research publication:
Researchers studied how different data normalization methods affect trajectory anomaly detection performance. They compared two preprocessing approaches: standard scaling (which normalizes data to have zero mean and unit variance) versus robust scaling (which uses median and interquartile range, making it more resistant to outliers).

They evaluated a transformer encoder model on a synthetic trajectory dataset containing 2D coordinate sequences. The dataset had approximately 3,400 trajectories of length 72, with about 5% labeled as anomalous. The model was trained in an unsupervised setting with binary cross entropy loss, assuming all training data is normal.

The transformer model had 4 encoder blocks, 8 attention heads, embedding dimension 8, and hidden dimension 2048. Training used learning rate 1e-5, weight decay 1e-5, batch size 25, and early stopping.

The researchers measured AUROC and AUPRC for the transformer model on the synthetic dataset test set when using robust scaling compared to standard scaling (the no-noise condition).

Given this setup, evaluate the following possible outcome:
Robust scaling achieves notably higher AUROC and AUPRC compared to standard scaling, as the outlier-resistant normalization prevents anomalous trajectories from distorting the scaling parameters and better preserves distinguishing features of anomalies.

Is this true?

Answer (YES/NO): NO